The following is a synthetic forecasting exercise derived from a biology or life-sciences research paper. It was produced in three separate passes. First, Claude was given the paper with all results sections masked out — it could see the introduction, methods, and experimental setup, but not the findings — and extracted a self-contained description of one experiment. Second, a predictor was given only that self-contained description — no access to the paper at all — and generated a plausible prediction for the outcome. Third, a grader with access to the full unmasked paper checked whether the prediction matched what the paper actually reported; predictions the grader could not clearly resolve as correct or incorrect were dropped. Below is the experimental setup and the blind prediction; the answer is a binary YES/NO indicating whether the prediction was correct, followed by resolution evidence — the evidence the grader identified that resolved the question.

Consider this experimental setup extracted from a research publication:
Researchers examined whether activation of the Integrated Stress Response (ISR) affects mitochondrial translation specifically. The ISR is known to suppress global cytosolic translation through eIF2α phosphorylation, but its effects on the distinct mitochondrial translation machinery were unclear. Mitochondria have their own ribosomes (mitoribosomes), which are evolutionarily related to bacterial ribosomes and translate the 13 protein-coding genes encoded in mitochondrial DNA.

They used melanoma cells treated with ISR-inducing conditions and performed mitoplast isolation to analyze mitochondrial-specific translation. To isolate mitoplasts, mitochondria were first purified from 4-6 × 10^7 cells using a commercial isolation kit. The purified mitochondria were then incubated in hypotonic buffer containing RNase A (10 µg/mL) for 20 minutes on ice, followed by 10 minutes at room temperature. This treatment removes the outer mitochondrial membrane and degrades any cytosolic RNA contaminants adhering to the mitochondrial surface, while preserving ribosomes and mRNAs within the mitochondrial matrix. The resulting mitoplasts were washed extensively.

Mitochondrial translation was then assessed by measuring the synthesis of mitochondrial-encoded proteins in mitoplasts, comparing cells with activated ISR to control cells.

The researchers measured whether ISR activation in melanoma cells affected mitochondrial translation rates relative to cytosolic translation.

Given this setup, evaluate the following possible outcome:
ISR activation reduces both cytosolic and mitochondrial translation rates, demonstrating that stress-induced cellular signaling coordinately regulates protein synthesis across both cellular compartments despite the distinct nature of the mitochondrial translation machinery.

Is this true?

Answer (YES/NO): NO